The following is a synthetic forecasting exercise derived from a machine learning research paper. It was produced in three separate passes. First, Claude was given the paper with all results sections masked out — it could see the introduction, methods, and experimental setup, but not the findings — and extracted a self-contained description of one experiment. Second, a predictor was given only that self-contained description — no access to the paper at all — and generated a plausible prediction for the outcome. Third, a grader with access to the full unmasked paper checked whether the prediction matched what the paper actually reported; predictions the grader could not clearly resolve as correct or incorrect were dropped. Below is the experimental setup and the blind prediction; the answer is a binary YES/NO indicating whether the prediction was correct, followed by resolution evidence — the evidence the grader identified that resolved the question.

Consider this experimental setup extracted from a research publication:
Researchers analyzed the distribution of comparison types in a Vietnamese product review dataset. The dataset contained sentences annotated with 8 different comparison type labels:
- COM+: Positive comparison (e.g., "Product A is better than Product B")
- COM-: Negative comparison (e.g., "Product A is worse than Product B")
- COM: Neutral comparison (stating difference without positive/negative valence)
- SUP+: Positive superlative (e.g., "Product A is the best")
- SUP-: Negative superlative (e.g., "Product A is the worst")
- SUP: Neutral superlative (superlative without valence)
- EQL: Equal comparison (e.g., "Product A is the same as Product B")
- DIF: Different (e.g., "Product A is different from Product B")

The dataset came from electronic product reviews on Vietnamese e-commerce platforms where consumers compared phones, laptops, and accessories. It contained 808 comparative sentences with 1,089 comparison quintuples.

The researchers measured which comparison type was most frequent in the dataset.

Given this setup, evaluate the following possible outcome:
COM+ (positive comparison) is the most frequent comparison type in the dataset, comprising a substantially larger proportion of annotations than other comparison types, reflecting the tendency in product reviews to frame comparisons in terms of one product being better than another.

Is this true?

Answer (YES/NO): YES